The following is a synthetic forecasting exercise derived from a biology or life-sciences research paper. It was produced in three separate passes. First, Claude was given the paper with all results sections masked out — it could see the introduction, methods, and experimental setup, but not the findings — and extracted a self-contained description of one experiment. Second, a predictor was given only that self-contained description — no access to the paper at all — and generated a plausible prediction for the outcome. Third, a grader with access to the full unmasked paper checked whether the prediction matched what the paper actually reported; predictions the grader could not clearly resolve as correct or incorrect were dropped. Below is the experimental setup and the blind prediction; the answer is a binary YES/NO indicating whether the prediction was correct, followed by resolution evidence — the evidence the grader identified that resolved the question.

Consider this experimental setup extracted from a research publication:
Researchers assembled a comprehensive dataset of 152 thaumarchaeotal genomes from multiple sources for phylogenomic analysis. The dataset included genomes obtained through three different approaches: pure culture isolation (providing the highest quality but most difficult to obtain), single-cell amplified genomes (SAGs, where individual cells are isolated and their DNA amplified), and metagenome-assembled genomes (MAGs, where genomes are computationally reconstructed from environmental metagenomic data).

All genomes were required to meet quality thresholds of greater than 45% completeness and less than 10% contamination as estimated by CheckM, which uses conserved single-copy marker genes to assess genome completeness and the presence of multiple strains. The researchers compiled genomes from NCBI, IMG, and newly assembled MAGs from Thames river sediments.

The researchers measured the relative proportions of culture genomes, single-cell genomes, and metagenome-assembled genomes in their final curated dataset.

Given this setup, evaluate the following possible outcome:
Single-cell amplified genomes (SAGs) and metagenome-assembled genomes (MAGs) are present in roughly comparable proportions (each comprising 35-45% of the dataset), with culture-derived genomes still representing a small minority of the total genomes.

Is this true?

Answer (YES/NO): NO